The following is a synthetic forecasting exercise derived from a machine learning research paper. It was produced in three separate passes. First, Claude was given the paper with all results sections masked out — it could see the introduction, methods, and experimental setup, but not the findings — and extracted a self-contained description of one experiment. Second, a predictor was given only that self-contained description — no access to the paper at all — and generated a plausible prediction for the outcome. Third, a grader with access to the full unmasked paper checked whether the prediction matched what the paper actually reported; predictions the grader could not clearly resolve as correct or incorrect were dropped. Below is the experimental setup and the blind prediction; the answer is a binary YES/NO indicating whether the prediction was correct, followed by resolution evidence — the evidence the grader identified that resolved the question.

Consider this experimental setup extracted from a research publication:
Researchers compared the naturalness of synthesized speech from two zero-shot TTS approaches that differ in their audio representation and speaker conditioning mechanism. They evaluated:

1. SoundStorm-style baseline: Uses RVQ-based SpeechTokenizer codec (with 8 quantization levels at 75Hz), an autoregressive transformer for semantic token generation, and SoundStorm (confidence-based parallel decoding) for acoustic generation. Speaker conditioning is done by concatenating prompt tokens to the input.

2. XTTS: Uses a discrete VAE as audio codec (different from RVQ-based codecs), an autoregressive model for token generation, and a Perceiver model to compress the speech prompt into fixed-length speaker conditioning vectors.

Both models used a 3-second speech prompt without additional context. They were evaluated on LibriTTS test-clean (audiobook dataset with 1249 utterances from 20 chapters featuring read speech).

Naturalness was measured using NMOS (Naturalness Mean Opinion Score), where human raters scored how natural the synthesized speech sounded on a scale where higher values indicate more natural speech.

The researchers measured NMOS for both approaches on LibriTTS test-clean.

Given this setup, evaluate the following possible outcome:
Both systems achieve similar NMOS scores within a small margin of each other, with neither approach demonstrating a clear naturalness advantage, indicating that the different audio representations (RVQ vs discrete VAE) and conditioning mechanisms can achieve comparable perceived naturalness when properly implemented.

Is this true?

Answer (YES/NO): NO